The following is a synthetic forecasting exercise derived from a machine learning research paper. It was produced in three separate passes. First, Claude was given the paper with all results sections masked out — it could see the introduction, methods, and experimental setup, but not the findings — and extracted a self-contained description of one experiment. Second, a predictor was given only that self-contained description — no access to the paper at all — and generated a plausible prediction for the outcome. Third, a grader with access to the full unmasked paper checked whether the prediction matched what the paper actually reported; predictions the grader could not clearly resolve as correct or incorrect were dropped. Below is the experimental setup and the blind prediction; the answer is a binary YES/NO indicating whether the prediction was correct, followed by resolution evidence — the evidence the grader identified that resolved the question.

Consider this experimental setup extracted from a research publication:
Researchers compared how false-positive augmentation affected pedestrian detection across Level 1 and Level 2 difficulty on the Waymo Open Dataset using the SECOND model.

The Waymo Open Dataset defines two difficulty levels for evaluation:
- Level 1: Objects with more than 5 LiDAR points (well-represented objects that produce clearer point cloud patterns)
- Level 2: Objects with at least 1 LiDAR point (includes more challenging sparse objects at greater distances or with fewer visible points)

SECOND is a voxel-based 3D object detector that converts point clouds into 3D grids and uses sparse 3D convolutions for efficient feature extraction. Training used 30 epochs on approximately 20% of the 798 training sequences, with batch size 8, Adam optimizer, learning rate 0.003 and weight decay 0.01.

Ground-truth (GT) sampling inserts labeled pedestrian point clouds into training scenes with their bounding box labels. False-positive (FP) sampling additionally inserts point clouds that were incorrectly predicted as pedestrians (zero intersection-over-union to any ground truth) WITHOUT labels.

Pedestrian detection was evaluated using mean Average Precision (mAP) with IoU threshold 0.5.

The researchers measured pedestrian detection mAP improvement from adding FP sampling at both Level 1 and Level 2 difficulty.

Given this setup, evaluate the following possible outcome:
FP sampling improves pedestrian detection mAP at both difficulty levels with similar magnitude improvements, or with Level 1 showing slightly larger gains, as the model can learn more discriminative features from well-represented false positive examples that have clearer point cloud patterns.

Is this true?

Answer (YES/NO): YES